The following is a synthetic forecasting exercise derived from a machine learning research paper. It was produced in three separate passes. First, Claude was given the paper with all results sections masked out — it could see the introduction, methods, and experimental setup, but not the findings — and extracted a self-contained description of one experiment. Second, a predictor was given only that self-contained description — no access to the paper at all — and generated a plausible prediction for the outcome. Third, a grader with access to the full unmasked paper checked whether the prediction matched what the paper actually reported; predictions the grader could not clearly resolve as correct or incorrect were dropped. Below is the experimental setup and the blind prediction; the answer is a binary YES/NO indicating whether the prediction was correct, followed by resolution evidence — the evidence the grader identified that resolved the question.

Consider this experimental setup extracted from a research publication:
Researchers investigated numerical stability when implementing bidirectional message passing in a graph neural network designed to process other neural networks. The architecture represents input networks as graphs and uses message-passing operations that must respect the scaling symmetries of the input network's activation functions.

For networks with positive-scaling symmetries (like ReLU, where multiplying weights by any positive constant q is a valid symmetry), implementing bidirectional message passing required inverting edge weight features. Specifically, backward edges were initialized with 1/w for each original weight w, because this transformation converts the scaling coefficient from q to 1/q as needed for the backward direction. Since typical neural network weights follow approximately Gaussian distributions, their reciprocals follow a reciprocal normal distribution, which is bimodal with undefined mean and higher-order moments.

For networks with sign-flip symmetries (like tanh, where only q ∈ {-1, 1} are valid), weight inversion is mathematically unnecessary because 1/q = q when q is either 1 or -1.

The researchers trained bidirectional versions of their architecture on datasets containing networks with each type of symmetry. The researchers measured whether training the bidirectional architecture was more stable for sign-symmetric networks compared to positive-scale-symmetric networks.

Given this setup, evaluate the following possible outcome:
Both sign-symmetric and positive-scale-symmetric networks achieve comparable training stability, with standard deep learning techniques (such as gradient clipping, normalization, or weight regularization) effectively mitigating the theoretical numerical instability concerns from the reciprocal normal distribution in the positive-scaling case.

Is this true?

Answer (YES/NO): NO